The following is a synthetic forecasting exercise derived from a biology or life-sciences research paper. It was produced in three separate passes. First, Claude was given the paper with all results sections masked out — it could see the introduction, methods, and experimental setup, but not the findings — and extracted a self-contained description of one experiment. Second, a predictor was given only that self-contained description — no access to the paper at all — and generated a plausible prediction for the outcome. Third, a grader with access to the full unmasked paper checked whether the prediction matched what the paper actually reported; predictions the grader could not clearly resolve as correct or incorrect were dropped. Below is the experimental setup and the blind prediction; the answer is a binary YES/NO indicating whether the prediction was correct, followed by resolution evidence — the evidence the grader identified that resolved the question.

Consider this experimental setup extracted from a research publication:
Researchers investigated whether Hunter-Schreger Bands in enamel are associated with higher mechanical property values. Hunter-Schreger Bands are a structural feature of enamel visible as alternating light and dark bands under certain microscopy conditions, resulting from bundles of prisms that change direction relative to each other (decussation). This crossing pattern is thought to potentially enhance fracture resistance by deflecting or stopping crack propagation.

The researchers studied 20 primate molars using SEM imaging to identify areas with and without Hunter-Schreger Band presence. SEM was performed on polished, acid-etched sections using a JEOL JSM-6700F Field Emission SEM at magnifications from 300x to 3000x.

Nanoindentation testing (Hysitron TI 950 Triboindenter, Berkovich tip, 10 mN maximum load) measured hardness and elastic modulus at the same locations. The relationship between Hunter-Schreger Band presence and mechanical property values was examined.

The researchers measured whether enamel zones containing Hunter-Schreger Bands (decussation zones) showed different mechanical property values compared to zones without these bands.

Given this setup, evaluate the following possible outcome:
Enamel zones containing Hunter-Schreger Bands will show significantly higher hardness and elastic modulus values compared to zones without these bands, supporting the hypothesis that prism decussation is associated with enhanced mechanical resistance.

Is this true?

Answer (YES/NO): NO